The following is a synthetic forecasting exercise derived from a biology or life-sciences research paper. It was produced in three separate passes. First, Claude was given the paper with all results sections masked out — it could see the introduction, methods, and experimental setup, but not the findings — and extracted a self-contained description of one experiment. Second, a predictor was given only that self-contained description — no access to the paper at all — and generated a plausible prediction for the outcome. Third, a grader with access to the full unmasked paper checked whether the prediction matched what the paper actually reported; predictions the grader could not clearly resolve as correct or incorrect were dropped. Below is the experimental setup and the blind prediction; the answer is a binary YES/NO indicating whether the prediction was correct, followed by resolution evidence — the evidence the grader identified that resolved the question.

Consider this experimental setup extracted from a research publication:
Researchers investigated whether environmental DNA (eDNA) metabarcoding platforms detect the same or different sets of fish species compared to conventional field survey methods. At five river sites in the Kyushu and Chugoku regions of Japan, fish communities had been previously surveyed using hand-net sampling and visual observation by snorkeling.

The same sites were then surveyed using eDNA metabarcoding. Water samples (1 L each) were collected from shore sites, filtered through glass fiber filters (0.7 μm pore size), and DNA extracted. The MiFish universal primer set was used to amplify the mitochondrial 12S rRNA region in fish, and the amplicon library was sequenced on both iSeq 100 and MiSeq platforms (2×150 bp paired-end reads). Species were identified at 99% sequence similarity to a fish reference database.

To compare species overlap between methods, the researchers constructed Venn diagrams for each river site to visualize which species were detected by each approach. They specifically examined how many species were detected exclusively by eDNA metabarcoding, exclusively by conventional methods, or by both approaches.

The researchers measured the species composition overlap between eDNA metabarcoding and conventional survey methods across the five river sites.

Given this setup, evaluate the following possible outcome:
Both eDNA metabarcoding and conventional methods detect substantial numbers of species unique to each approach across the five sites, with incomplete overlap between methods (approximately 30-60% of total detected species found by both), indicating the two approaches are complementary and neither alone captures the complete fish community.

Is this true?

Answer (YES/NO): NO